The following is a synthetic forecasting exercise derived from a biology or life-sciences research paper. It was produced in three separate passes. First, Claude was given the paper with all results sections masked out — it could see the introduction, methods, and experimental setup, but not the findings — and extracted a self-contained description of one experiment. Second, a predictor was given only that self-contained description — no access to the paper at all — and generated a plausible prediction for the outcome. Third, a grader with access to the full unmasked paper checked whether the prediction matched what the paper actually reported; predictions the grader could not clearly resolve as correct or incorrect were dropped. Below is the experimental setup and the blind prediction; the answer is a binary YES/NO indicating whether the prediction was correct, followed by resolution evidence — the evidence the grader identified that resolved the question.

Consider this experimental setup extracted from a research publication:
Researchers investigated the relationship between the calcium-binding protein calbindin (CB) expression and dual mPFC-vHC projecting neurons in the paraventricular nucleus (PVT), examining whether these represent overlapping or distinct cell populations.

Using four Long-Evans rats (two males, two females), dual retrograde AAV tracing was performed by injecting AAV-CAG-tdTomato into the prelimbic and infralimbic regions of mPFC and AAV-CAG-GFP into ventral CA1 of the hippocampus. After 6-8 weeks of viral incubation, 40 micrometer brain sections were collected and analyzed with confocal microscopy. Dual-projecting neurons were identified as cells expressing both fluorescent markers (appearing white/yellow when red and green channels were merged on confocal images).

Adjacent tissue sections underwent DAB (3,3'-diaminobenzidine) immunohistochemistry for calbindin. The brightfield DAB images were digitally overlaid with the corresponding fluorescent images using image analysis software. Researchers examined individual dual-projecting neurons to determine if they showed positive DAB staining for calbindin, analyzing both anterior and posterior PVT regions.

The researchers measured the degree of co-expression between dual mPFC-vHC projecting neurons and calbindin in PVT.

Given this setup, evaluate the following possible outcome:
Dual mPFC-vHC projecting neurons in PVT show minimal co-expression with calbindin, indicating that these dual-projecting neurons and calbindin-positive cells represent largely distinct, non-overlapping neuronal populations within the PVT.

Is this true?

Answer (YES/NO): YES